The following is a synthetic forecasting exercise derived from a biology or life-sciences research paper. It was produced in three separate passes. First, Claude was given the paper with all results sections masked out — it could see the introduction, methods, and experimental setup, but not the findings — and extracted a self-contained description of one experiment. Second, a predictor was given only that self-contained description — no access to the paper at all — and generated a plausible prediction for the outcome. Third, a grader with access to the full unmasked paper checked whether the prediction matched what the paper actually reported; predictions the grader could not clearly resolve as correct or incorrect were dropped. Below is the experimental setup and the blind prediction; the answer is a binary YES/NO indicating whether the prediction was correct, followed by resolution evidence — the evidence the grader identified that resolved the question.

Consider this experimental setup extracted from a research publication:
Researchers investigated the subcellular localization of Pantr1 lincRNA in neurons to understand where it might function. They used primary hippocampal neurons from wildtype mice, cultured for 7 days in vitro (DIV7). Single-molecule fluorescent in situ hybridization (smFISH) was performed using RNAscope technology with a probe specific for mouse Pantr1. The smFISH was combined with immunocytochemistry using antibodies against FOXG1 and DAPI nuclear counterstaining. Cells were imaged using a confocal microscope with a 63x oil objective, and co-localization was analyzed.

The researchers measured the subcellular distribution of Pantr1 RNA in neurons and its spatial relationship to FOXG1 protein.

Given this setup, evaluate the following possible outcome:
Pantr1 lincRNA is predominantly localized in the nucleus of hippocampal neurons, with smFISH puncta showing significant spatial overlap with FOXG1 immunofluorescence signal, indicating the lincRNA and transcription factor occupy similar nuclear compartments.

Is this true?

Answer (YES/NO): YES